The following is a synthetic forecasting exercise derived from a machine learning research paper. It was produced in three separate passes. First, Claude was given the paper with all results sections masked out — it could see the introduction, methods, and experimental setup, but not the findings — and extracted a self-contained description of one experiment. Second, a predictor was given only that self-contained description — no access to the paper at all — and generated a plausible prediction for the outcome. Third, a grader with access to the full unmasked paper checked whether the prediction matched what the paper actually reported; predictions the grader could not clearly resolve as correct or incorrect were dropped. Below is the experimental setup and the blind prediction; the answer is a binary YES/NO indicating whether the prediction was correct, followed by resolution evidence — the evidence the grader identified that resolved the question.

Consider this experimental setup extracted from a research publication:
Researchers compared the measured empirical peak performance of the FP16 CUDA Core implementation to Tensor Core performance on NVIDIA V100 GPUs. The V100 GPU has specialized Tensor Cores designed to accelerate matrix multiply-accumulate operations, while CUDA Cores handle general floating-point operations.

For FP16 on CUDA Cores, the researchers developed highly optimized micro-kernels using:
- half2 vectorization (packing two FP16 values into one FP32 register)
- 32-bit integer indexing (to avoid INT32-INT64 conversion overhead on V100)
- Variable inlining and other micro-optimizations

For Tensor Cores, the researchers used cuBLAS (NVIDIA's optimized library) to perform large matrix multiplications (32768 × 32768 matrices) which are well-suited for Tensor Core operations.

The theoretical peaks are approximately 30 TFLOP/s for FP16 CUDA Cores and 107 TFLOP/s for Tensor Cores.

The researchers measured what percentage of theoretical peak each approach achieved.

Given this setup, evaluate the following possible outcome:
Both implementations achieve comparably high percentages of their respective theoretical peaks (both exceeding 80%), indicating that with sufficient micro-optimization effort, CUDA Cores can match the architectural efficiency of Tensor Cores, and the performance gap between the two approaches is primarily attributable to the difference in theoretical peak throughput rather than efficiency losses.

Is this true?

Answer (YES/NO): YES